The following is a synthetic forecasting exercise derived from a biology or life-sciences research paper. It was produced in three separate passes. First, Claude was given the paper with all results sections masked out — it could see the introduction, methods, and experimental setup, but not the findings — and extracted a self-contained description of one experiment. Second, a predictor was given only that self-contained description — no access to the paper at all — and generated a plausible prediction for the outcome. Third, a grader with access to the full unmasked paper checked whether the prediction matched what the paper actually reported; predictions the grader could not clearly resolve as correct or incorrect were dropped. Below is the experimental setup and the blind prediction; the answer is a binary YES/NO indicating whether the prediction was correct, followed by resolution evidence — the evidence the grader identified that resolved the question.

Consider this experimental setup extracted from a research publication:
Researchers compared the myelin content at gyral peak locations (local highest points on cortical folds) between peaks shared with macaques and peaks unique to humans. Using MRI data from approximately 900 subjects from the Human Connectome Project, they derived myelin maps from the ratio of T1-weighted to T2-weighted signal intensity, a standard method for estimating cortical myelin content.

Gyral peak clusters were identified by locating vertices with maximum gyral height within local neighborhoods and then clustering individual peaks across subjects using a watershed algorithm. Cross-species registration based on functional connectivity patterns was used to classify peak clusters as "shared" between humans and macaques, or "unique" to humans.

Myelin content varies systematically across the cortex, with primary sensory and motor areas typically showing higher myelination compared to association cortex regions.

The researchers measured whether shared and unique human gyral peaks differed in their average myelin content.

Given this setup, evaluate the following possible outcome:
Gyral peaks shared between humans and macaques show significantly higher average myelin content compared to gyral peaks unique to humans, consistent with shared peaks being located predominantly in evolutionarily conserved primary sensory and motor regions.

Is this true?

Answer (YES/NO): YES